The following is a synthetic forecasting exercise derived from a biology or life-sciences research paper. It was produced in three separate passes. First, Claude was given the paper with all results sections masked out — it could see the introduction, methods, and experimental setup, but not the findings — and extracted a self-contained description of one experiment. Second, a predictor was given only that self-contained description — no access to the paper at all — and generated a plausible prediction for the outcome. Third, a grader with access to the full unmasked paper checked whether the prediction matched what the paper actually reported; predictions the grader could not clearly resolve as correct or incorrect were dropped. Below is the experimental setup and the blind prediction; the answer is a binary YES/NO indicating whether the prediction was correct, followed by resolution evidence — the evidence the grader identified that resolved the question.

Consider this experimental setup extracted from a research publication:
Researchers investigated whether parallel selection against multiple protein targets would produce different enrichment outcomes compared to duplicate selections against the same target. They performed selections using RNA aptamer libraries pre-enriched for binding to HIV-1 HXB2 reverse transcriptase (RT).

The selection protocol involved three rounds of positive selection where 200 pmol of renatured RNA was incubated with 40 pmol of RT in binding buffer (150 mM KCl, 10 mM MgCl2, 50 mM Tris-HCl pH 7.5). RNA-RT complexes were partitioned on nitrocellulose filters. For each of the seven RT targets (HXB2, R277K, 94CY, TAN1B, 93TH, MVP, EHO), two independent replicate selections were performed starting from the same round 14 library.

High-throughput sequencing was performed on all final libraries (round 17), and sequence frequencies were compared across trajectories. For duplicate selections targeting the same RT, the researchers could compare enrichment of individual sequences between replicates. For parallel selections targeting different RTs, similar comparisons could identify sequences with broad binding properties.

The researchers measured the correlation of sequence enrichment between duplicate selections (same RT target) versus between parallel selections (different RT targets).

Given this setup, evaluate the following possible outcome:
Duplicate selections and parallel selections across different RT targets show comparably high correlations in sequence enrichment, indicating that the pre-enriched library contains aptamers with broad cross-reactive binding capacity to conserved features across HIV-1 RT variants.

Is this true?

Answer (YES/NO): NO